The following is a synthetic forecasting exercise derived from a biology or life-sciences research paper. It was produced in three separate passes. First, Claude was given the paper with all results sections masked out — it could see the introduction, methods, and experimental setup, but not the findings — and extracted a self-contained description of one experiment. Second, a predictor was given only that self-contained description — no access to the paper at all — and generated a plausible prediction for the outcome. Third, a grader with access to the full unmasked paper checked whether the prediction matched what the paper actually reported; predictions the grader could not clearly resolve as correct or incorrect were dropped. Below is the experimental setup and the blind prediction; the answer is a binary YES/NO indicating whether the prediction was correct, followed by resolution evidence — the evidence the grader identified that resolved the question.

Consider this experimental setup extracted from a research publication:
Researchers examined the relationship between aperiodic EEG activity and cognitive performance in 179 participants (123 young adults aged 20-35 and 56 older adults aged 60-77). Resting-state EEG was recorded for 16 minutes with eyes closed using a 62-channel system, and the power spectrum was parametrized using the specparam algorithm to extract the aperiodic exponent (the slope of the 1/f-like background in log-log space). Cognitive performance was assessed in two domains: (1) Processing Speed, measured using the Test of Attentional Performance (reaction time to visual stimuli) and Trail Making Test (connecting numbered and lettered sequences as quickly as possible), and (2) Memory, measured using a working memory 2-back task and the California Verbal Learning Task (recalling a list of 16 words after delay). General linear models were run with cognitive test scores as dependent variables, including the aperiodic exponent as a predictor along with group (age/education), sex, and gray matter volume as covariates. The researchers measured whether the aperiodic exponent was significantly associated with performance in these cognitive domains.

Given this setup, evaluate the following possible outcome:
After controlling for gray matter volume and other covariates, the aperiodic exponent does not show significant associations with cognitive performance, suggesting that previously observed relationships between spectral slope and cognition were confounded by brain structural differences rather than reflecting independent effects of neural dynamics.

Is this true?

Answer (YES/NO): NO